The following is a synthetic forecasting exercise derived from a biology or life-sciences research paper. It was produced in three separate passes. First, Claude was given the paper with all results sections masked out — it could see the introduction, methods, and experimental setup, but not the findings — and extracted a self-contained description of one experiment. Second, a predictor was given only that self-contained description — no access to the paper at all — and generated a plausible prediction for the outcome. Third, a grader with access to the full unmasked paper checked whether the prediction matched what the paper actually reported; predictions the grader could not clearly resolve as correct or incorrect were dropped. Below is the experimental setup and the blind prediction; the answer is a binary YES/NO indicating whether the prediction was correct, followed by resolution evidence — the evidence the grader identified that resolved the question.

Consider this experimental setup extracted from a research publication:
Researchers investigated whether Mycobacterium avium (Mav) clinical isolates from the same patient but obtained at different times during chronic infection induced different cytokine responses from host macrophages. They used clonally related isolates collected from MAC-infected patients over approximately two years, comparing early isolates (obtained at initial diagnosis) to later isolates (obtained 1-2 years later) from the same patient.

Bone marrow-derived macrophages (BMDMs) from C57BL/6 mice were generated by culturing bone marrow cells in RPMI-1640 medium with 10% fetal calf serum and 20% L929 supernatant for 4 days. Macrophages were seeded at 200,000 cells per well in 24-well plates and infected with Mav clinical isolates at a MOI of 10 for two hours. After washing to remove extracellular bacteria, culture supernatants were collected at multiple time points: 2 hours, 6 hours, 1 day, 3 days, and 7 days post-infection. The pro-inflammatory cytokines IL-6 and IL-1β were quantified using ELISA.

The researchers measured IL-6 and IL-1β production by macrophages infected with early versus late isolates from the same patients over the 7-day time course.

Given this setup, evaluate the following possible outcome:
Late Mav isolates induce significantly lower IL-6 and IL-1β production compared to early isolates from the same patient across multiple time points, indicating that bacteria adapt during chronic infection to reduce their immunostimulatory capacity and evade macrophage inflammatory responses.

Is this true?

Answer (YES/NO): NO